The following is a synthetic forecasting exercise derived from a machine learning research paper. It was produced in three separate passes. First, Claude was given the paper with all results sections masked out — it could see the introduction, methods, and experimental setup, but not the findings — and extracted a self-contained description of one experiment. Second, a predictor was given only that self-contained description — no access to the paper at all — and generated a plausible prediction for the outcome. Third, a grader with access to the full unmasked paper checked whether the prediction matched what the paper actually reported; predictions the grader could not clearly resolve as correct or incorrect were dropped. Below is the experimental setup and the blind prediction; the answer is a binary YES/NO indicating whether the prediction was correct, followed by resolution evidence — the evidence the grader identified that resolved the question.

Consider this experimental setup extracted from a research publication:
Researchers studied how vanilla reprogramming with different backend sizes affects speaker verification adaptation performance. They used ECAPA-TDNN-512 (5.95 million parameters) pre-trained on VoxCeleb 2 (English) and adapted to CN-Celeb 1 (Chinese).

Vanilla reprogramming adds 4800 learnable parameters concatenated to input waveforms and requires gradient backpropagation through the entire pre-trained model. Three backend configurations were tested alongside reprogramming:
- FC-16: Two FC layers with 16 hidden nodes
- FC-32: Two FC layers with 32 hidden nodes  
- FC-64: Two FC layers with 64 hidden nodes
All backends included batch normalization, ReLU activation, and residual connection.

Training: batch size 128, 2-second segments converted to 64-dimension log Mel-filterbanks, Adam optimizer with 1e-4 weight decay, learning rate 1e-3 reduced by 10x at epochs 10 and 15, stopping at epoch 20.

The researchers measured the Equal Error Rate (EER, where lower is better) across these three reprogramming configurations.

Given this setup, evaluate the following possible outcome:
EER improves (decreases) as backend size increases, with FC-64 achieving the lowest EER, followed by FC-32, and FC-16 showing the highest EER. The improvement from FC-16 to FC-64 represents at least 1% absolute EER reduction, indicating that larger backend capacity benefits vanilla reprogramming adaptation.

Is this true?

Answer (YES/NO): NO